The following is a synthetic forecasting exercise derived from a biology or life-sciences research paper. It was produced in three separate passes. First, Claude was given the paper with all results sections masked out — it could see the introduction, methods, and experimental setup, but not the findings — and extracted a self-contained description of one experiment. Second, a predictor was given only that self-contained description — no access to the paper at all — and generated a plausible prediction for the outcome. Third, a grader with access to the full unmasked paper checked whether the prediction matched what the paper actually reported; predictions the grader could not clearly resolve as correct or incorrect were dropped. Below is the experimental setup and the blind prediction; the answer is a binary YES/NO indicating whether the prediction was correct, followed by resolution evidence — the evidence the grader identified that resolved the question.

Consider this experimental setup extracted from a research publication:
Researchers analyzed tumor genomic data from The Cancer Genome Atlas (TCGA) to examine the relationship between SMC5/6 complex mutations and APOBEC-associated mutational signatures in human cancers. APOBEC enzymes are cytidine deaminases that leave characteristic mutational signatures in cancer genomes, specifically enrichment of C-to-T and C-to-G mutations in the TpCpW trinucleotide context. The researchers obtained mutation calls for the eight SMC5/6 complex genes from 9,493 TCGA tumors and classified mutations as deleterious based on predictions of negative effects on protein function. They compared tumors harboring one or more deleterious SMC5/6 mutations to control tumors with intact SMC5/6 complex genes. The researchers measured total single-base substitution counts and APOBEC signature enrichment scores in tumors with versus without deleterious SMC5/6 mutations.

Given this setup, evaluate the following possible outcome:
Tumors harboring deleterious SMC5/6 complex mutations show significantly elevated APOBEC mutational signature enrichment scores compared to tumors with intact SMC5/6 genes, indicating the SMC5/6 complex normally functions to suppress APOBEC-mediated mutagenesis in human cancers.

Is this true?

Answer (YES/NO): NO